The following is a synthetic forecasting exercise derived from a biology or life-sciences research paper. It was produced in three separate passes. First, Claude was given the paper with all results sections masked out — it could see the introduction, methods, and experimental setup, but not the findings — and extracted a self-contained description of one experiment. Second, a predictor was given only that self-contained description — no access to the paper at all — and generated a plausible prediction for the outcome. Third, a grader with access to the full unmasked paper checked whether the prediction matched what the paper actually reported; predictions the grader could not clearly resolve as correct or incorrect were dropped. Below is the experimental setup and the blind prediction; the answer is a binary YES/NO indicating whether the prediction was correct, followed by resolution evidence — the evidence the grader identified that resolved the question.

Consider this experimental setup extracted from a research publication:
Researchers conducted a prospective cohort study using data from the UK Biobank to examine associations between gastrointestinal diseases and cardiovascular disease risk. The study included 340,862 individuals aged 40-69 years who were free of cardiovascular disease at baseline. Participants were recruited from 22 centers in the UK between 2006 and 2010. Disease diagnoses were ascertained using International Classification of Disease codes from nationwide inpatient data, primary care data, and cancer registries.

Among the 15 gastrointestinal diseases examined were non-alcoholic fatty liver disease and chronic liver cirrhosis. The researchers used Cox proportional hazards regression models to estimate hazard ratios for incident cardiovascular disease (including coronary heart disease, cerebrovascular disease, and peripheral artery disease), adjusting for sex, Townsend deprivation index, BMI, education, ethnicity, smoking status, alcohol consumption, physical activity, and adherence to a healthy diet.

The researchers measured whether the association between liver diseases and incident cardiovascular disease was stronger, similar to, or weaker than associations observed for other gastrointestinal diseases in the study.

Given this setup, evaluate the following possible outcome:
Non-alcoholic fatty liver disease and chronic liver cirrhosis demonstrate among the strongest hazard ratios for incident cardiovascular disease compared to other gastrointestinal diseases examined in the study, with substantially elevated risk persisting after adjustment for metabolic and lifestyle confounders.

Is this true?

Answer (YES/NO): YES